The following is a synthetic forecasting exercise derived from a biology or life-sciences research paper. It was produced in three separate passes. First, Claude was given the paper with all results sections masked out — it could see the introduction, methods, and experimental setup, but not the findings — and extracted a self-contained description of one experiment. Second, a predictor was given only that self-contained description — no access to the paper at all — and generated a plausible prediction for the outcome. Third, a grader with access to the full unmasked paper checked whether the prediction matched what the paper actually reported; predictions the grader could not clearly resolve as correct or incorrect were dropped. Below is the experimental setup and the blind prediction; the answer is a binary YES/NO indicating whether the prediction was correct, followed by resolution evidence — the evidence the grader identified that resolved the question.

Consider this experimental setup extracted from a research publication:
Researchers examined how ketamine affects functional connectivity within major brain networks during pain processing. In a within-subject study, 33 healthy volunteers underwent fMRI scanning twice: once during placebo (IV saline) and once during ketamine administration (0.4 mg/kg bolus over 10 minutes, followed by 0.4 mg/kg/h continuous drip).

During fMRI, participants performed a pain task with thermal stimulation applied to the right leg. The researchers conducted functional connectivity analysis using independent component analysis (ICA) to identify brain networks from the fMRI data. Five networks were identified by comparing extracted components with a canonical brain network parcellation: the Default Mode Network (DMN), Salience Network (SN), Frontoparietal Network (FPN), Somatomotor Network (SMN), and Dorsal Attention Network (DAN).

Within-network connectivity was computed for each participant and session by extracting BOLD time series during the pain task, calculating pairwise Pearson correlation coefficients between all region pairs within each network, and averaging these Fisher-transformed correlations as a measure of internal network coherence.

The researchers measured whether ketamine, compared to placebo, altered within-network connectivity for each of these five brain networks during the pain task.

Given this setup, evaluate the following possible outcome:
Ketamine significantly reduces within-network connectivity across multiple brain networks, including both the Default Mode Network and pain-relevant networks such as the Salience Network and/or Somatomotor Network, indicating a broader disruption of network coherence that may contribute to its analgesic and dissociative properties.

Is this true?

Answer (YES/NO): NO